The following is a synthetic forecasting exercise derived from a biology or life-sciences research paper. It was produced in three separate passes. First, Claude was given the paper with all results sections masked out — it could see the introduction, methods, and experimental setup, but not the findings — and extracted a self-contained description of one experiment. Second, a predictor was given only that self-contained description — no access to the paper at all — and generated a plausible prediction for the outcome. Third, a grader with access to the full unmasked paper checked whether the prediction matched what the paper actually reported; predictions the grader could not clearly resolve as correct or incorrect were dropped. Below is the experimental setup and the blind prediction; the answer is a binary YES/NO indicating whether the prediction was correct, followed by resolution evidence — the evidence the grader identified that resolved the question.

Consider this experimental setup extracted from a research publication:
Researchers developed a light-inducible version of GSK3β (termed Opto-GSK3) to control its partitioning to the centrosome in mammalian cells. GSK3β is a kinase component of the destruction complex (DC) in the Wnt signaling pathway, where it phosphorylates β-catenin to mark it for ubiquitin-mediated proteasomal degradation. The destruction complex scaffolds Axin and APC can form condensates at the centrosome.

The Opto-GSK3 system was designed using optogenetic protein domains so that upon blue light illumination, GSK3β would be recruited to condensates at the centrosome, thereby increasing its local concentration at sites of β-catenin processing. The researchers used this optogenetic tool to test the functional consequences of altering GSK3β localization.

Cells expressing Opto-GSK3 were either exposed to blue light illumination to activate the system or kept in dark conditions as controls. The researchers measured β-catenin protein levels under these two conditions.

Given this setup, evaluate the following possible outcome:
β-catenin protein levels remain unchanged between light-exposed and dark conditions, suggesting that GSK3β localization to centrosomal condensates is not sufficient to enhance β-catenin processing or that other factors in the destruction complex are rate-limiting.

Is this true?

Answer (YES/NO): NO